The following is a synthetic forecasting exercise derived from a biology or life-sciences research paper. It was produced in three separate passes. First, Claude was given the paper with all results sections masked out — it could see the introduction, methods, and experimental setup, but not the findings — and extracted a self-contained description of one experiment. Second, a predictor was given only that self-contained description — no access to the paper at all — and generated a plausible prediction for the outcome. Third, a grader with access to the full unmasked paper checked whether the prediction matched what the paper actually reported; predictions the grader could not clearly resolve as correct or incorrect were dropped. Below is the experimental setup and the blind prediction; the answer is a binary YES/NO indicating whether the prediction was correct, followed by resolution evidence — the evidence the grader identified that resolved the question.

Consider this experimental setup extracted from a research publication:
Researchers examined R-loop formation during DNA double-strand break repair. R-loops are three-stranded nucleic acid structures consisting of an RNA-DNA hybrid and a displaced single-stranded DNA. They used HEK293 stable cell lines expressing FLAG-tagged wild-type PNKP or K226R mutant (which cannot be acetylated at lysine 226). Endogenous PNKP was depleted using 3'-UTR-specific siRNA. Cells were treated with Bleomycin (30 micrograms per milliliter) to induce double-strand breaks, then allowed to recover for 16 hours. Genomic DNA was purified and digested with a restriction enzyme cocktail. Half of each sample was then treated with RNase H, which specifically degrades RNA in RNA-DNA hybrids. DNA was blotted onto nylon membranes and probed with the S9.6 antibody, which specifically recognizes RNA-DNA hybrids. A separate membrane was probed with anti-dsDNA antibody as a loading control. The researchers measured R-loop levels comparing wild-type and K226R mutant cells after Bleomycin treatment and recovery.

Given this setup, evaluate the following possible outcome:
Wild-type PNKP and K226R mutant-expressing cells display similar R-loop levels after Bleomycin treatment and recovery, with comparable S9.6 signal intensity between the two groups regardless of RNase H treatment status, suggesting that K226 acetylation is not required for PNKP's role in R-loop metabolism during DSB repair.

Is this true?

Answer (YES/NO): NO